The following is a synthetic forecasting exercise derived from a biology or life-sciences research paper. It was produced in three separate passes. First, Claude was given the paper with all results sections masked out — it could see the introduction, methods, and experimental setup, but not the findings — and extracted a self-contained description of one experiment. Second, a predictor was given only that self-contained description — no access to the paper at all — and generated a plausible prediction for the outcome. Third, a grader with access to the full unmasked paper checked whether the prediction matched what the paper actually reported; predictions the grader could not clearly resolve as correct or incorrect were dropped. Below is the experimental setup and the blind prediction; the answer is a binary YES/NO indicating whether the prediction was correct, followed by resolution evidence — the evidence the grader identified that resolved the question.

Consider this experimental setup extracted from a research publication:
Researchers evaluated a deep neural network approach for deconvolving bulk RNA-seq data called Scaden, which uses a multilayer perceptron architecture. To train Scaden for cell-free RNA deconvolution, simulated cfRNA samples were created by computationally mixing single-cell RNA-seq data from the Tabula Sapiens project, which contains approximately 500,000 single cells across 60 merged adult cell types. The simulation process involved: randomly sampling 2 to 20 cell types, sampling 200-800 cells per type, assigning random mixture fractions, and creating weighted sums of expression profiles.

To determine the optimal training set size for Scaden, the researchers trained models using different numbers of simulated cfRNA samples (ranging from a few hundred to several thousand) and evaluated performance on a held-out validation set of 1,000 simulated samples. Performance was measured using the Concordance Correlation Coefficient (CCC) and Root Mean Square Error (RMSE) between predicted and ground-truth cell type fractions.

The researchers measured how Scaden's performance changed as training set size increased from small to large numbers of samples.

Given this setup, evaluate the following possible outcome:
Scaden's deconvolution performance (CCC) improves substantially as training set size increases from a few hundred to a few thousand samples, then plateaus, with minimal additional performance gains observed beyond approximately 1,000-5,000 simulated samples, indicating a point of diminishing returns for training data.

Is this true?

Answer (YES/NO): NO